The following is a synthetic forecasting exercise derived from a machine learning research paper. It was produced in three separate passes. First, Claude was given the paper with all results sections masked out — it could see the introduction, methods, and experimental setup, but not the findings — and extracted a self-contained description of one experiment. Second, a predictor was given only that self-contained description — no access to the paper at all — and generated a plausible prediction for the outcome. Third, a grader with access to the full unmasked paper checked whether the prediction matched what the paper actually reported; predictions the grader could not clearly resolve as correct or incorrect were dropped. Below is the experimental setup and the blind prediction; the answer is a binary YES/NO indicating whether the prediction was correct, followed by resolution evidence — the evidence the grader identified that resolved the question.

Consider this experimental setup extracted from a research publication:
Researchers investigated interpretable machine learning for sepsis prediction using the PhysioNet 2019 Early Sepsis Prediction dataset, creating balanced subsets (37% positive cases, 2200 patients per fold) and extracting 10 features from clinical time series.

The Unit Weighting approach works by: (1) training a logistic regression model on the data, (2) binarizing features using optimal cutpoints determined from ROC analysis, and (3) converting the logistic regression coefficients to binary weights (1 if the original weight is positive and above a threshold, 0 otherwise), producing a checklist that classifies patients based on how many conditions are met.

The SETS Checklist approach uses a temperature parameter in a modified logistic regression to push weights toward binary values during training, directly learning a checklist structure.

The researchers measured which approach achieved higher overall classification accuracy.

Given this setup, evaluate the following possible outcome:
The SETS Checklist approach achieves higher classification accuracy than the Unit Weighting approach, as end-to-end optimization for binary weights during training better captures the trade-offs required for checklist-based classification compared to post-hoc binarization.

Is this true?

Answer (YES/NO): NO